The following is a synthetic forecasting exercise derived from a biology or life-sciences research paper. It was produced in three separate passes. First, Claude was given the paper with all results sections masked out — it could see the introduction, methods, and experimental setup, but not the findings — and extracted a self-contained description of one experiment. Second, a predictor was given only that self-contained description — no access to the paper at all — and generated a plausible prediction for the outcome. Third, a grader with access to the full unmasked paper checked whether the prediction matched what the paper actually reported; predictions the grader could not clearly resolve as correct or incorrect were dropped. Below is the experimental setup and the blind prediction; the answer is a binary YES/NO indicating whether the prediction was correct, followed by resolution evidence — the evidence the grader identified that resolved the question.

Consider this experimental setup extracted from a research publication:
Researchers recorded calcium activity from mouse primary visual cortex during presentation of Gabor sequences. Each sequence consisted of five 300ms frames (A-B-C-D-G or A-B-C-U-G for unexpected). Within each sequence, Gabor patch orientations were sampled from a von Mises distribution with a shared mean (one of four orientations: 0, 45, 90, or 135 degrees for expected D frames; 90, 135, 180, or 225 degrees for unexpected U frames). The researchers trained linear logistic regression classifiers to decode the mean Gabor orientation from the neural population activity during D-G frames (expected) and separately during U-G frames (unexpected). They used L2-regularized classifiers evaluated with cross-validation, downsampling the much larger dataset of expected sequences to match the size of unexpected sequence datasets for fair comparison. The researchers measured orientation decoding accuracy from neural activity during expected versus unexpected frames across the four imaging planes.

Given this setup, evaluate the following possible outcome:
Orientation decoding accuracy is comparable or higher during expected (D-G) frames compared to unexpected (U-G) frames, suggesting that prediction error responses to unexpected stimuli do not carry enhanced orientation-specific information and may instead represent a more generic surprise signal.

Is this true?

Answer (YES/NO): NO